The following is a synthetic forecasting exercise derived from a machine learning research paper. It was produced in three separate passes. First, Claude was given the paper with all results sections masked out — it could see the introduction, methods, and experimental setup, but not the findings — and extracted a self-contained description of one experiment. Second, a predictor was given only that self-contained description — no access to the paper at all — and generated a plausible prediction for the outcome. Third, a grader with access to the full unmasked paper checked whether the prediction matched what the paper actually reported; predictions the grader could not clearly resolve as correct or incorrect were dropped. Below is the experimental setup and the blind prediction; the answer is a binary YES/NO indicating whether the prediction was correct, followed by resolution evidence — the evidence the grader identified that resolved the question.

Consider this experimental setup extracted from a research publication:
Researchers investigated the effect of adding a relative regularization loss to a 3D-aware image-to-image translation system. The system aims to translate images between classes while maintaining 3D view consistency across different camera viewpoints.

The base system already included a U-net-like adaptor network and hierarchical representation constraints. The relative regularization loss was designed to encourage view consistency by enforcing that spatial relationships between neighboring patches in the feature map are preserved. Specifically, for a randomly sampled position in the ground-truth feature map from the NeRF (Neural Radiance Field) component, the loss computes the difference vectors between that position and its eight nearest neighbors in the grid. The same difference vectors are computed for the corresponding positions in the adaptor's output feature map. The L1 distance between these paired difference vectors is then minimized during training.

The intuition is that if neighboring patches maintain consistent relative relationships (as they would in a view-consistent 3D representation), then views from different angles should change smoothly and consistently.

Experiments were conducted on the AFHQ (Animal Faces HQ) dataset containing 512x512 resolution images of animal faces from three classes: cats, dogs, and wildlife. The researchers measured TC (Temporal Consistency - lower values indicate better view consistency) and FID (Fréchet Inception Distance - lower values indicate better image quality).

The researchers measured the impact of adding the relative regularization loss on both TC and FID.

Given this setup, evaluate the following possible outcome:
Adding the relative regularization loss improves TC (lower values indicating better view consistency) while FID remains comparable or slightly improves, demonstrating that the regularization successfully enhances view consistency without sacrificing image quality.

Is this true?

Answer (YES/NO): YES